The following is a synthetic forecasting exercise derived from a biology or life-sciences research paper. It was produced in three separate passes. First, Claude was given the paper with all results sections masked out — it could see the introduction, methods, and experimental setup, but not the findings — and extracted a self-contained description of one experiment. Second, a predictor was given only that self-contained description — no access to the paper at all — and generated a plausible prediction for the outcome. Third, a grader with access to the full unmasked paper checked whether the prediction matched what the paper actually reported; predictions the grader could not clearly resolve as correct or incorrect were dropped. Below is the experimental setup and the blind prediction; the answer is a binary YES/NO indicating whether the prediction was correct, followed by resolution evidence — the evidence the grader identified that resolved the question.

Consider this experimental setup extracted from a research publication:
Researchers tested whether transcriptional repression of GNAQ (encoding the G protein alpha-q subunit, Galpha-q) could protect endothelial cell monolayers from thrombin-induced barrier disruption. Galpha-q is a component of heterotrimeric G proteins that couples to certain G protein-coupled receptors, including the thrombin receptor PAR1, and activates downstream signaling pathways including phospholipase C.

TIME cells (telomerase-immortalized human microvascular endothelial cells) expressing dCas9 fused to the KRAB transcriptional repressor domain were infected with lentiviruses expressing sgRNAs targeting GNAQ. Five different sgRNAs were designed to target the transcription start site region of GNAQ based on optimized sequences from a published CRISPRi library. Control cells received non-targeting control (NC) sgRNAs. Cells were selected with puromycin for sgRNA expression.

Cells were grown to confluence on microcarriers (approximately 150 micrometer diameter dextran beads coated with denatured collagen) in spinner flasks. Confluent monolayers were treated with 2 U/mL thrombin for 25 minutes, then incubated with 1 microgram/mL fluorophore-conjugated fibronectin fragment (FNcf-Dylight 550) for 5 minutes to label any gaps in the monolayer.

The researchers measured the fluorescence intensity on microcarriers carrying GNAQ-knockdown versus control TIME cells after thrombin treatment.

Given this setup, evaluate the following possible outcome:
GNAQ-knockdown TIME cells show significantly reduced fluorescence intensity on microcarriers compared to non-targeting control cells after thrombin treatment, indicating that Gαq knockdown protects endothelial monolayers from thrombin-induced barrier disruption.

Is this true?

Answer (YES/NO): NO